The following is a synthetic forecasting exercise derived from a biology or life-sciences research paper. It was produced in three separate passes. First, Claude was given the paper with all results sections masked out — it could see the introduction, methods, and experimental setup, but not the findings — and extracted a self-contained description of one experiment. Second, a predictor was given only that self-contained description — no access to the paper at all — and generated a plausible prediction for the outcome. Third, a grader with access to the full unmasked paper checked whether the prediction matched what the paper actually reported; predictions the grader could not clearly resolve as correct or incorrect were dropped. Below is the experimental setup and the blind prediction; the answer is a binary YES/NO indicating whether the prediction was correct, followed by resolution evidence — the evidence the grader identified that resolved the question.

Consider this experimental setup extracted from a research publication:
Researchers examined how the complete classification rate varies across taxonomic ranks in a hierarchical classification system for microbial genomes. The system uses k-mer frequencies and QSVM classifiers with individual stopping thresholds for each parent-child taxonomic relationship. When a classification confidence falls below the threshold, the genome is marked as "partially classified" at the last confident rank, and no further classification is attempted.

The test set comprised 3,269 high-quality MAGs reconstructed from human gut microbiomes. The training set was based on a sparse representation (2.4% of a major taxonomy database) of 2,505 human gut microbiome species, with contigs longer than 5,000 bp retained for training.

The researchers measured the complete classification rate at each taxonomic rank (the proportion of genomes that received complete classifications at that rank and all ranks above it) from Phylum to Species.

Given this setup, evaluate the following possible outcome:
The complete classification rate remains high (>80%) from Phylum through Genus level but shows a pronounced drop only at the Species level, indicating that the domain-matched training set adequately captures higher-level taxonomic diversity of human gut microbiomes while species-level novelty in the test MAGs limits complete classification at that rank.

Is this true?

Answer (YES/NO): NO